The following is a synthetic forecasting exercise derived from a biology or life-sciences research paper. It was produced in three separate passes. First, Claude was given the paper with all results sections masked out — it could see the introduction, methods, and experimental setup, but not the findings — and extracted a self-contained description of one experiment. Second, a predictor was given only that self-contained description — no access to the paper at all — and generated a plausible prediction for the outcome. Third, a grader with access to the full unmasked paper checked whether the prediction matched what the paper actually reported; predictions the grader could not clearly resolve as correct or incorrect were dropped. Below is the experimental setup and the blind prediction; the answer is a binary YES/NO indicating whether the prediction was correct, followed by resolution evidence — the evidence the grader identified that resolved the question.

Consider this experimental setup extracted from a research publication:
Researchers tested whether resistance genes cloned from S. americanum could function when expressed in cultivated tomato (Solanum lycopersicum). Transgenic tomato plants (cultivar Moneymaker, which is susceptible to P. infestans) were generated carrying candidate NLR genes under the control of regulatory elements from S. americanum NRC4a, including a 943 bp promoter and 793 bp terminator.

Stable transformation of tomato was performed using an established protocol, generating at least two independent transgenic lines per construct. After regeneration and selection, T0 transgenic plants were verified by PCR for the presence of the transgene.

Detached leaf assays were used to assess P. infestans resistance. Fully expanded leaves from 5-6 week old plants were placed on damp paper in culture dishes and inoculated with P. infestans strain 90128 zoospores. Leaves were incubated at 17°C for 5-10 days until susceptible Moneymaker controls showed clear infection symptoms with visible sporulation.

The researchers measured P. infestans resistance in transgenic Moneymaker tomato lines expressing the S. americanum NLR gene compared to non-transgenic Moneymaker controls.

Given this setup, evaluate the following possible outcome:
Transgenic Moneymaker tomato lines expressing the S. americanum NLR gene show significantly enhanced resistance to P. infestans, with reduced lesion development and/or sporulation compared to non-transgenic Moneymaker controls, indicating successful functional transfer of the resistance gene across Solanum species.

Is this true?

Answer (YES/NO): YES